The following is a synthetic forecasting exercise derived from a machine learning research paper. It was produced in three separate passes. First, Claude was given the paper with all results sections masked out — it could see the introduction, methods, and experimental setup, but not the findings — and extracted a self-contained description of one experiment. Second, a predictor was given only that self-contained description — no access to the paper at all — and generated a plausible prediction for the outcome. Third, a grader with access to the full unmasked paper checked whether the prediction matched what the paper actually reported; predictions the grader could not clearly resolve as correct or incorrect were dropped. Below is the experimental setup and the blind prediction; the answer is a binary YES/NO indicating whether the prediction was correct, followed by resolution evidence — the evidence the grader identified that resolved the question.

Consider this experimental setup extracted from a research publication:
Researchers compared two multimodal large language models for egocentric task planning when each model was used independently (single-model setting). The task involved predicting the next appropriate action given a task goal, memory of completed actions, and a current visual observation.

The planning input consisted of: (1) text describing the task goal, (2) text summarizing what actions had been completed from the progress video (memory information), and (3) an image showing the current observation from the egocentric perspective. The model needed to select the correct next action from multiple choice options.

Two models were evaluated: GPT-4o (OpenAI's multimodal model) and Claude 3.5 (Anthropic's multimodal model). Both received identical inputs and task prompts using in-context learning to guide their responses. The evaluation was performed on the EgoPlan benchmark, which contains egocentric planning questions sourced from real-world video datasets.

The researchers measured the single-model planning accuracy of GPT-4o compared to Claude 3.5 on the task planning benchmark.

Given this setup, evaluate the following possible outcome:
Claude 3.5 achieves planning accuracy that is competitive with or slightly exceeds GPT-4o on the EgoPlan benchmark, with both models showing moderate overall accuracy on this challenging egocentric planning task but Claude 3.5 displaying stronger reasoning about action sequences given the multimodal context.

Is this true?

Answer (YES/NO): NO